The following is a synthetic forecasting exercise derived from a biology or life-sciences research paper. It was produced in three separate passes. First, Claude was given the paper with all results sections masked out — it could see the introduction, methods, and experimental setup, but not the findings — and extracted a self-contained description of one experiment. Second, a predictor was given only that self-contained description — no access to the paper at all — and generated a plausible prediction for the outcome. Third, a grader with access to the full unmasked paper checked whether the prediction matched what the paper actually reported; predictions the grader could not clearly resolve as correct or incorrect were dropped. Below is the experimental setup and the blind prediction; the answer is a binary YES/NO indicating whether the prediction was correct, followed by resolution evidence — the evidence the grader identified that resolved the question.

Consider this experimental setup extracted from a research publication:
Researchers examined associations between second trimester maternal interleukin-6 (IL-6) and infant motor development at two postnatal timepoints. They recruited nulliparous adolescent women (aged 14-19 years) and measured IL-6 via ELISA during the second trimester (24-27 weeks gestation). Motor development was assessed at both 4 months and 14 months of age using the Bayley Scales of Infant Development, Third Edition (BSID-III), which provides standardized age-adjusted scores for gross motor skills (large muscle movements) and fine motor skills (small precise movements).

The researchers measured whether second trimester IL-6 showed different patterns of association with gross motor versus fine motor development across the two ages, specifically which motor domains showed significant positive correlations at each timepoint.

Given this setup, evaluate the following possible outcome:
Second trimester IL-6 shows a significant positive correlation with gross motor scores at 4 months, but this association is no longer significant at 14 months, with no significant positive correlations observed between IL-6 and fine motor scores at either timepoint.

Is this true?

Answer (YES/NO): NO